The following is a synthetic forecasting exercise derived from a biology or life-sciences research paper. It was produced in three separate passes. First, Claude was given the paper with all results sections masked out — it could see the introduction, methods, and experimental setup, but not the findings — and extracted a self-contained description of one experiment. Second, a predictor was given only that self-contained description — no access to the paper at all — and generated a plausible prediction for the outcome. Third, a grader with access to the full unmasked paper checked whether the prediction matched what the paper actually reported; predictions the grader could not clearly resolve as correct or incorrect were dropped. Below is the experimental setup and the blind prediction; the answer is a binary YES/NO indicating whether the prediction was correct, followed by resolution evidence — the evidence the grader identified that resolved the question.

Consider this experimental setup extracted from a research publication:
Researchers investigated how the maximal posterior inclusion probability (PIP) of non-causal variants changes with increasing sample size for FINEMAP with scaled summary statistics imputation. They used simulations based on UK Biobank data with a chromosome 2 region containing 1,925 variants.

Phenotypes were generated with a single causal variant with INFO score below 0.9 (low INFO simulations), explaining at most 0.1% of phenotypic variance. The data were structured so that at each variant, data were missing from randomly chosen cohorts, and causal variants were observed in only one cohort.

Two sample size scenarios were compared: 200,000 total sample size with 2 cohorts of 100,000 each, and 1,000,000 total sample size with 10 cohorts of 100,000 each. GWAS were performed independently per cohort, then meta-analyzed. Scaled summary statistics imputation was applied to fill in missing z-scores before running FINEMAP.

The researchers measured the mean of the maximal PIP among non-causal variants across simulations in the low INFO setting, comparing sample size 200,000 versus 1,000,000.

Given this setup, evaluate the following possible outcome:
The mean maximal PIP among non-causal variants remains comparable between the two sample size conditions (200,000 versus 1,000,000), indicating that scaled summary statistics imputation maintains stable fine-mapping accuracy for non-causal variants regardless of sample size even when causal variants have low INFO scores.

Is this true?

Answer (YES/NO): NO